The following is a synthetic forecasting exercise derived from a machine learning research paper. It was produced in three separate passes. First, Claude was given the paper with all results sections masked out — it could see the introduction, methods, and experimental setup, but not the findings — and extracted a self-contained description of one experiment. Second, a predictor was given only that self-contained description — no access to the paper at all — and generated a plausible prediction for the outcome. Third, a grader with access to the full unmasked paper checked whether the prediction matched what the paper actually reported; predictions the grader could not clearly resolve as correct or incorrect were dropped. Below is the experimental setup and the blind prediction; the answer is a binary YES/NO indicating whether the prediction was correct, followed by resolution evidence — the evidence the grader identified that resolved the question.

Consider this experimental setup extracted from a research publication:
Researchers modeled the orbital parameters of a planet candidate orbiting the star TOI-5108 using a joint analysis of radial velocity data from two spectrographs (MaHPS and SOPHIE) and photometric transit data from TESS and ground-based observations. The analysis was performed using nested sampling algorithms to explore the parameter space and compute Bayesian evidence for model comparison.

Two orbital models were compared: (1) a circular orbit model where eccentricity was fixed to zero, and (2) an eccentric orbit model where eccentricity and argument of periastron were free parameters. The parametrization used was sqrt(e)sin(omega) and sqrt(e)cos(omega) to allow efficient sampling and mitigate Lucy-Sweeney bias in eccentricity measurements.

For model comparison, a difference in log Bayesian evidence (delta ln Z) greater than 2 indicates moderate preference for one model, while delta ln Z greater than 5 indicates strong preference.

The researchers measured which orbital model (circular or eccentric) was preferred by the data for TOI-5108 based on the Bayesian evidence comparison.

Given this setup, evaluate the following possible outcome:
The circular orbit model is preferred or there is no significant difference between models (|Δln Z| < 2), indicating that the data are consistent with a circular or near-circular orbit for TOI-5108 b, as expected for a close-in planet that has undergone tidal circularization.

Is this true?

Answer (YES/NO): YES